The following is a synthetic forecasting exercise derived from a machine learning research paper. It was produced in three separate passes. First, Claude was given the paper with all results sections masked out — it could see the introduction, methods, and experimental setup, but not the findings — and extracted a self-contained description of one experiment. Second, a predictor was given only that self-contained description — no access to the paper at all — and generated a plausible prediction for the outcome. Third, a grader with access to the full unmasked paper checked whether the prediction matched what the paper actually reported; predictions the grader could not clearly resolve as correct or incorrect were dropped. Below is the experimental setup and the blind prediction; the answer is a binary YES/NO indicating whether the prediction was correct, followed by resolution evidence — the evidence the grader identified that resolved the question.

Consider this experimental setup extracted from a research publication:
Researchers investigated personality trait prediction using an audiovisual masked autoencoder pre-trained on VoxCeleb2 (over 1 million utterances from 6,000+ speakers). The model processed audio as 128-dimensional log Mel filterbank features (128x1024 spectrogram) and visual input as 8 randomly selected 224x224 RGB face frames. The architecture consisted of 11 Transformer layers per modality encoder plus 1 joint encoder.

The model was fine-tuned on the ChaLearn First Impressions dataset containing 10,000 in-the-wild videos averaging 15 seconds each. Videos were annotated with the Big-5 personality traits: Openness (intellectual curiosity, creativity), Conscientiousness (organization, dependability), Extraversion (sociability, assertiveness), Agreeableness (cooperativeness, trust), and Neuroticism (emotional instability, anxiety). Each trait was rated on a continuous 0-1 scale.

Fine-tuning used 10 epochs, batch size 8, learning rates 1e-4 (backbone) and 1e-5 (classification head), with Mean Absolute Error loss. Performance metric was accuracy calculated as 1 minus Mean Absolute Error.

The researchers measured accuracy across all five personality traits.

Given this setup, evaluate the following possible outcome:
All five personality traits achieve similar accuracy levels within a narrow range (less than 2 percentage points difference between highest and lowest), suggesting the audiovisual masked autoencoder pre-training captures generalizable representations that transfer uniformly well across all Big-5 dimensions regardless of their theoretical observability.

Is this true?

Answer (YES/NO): YES